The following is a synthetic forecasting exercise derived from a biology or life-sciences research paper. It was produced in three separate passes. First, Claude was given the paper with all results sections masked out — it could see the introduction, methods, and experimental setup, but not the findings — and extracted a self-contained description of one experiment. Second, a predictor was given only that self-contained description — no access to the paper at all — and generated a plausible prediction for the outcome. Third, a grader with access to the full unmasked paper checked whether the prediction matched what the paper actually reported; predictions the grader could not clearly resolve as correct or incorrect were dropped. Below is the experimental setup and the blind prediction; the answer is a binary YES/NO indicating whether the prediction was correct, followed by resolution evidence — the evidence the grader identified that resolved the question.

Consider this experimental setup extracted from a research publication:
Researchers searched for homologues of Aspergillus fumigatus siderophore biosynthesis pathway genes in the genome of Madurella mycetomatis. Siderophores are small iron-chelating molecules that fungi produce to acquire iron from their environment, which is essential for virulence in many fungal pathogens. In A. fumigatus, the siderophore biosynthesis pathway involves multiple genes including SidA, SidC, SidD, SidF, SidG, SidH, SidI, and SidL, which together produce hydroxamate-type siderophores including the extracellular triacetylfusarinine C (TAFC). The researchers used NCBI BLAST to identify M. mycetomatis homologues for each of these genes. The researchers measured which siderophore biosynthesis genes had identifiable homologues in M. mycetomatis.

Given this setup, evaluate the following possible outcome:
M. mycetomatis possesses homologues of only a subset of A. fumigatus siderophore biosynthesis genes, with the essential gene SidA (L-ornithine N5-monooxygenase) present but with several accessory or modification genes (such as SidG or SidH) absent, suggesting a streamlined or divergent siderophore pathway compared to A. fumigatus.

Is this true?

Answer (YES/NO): NO